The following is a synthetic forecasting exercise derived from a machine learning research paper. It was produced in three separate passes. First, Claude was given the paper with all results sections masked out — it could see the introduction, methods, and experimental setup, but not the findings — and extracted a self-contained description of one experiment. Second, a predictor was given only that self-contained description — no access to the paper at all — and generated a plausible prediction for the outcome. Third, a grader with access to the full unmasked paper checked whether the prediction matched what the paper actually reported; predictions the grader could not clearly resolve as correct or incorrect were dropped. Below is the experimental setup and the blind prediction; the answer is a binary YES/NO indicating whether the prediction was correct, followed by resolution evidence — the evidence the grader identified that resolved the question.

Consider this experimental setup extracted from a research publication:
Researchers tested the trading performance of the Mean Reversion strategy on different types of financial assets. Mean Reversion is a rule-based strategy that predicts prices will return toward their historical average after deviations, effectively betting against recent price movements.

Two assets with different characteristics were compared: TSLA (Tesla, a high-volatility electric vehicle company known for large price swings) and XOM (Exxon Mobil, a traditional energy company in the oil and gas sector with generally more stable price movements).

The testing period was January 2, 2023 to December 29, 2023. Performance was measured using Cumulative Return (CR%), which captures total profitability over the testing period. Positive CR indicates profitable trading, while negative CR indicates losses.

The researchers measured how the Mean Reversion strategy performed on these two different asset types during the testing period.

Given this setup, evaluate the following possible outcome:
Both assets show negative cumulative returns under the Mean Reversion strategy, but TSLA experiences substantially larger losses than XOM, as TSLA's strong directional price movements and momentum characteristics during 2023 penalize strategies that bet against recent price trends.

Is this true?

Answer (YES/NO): NO